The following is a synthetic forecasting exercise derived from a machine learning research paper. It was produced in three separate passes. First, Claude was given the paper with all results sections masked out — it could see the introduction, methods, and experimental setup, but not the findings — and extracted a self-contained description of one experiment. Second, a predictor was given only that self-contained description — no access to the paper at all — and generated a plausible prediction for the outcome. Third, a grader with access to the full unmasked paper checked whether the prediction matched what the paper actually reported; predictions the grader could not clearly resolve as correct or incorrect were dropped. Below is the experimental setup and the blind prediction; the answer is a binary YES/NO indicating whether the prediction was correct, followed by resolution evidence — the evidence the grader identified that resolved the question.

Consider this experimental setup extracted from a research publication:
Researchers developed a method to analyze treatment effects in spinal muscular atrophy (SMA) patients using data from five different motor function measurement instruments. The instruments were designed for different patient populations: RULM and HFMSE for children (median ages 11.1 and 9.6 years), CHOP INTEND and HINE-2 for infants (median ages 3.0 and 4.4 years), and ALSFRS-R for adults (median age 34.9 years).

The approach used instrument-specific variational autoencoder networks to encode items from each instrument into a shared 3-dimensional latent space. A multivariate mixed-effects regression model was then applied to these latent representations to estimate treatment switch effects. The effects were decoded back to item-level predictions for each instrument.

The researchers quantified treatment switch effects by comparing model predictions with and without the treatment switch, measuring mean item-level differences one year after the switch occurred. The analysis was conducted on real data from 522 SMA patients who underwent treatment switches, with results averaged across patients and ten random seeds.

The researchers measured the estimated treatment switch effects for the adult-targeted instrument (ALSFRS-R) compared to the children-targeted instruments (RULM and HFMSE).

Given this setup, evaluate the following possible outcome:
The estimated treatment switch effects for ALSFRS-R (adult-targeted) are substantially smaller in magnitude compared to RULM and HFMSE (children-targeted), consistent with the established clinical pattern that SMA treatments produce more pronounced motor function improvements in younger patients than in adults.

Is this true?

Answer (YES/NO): YES